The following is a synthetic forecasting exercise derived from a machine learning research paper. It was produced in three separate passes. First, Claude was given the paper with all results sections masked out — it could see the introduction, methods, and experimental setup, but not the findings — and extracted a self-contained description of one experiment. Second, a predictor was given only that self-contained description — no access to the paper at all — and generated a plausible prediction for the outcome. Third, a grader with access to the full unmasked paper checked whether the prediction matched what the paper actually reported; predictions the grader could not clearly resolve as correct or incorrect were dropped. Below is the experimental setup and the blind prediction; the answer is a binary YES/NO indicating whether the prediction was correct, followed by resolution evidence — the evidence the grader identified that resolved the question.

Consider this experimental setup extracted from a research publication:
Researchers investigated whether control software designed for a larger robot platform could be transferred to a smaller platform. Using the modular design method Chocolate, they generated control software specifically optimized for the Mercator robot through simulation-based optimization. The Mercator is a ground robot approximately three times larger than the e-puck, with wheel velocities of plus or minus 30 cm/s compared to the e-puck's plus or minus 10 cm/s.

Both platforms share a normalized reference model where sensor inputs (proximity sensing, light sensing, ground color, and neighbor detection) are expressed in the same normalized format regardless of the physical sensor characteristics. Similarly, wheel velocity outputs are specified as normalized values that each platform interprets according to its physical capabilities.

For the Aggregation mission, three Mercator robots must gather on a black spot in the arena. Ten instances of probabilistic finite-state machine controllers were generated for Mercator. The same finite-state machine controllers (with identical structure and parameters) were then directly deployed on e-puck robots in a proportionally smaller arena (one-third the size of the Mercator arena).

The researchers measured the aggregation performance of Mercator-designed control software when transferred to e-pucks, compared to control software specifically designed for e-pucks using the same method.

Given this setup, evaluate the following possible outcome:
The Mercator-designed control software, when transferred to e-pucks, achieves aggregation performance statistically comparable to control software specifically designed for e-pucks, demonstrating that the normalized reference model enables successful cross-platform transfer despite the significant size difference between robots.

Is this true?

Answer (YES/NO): NO